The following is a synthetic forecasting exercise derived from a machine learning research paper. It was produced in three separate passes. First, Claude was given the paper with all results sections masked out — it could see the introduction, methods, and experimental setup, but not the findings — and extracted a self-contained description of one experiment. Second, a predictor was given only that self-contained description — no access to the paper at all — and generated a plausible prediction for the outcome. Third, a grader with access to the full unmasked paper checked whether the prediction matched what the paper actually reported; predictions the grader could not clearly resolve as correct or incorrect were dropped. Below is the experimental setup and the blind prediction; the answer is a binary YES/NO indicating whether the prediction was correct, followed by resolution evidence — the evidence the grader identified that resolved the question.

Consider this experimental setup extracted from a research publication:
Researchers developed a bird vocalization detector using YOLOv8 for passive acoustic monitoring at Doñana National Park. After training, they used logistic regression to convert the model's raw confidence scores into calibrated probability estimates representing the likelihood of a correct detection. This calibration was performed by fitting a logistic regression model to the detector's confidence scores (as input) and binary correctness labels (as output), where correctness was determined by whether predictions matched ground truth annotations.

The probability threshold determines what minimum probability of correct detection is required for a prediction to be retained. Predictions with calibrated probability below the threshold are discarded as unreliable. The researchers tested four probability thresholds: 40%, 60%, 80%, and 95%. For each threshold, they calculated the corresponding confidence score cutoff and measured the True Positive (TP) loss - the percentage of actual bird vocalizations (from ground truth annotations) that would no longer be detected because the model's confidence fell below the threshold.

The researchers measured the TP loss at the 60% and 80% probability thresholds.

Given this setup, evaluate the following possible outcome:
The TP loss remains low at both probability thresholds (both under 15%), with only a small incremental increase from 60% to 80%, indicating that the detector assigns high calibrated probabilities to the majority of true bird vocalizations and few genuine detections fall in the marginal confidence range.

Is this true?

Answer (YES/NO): NO